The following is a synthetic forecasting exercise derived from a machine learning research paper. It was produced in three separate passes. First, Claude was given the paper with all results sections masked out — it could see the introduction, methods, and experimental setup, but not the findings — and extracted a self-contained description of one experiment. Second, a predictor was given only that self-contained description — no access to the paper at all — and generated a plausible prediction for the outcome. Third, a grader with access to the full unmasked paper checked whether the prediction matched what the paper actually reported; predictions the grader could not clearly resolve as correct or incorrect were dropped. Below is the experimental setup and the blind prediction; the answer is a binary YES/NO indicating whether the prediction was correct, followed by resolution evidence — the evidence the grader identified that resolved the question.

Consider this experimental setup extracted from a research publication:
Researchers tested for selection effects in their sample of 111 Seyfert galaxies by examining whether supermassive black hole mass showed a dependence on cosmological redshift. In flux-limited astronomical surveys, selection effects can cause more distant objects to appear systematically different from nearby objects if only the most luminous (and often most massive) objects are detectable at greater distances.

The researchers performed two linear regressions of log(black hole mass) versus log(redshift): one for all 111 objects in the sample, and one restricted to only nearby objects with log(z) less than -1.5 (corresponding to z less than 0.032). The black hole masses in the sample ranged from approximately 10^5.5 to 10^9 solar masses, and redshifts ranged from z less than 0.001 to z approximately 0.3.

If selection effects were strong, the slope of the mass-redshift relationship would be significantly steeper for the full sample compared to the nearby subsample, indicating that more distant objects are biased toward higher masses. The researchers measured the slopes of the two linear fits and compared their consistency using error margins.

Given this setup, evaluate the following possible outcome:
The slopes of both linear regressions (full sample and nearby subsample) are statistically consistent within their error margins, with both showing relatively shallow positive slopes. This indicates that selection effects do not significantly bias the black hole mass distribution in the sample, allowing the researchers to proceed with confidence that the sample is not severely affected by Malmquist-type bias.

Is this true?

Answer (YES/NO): YES